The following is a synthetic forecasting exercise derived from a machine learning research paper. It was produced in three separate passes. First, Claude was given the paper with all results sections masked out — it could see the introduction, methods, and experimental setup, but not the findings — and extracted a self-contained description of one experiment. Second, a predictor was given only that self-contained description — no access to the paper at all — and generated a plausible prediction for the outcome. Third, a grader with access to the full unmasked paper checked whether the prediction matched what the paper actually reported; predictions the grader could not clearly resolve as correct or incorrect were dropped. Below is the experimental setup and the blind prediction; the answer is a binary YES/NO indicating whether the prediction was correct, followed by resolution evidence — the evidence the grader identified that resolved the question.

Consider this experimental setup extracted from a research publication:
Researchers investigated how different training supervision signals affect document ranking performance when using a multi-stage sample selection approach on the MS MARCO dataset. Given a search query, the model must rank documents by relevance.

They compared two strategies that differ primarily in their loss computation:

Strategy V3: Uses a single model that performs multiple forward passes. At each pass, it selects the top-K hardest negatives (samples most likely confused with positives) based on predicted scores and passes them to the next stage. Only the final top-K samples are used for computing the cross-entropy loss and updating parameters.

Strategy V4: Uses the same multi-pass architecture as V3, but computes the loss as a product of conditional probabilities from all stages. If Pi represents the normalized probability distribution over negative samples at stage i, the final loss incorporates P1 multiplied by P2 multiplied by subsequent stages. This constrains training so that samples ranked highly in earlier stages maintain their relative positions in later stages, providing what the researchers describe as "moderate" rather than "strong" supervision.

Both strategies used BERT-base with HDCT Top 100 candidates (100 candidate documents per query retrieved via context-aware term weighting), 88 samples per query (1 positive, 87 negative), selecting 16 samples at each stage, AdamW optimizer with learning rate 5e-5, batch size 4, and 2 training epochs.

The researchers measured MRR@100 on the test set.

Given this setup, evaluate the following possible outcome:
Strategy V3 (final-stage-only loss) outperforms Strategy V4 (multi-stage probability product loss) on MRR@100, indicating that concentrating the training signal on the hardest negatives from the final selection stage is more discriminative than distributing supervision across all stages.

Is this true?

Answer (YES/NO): NO